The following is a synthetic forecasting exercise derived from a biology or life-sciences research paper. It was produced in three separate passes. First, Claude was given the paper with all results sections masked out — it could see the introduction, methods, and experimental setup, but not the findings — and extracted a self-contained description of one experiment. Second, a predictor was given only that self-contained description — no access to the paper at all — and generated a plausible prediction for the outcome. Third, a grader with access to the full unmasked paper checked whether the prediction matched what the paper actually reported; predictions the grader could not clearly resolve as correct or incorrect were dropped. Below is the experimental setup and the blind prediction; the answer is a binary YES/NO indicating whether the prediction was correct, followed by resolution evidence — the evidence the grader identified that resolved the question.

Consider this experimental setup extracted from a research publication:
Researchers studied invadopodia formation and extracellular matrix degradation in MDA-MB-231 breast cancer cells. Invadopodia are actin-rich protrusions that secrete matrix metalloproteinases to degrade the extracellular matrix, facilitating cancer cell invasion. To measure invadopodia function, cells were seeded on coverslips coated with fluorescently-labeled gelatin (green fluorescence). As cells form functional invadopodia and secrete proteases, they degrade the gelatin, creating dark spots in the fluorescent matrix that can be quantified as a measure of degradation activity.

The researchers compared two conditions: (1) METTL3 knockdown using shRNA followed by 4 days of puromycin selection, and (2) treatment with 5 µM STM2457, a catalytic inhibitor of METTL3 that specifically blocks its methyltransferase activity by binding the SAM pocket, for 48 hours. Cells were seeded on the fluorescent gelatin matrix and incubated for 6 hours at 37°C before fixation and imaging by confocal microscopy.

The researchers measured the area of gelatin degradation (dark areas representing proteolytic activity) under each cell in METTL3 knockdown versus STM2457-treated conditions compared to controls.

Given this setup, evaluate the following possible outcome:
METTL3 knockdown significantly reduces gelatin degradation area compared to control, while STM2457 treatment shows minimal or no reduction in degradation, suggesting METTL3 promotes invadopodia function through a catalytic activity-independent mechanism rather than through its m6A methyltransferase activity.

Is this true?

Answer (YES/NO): YES